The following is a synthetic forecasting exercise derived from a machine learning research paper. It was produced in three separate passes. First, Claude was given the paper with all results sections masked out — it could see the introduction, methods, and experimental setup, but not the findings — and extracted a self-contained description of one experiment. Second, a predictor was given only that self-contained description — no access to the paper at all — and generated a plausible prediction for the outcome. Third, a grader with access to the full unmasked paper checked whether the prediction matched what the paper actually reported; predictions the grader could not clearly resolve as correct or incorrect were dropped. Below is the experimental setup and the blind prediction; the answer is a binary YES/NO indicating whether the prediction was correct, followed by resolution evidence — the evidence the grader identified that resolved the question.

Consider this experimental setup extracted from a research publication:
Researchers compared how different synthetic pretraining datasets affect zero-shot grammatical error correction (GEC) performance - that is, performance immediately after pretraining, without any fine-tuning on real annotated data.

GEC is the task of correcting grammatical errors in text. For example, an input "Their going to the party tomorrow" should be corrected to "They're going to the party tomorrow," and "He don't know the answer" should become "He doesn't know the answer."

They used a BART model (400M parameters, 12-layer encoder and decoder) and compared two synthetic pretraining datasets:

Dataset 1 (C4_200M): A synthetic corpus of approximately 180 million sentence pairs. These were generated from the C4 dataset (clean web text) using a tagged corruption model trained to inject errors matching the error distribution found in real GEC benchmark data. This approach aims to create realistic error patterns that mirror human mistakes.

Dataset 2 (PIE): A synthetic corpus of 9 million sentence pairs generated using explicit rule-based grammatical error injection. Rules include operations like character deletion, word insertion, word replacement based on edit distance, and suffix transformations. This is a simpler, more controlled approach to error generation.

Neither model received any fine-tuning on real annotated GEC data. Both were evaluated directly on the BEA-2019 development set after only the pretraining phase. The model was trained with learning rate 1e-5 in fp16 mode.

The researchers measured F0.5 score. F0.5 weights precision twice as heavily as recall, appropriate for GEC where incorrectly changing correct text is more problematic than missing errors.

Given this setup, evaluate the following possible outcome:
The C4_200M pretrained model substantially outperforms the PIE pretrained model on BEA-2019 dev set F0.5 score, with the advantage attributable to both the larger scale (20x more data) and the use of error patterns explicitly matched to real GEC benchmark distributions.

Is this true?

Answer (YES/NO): NO